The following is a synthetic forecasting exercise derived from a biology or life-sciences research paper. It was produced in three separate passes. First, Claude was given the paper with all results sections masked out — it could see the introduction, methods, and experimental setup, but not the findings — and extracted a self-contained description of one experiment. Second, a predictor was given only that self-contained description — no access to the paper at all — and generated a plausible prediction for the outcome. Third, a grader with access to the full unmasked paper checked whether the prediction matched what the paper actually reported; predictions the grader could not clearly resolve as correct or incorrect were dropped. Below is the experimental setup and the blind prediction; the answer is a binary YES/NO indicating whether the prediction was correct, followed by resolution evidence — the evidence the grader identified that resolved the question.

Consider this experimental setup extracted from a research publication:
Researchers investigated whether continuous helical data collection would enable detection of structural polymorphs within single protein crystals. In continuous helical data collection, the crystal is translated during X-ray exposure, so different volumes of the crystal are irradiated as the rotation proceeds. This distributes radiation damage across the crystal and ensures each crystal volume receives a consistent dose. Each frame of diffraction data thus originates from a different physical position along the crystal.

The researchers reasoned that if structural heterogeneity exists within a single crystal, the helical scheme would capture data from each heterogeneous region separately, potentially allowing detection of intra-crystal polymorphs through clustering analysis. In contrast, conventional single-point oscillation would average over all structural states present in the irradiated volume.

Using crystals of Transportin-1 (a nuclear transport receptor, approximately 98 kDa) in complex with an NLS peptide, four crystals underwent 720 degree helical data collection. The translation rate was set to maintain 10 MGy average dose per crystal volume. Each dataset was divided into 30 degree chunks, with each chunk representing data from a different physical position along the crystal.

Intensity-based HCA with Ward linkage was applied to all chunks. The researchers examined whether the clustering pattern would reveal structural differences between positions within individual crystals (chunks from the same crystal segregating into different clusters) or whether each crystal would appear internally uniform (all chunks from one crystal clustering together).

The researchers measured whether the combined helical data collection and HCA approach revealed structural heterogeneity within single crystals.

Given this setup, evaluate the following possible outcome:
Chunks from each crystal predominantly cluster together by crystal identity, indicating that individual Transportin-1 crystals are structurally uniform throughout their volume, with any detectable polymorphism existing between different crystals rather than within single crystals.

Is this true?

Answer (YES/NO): NO